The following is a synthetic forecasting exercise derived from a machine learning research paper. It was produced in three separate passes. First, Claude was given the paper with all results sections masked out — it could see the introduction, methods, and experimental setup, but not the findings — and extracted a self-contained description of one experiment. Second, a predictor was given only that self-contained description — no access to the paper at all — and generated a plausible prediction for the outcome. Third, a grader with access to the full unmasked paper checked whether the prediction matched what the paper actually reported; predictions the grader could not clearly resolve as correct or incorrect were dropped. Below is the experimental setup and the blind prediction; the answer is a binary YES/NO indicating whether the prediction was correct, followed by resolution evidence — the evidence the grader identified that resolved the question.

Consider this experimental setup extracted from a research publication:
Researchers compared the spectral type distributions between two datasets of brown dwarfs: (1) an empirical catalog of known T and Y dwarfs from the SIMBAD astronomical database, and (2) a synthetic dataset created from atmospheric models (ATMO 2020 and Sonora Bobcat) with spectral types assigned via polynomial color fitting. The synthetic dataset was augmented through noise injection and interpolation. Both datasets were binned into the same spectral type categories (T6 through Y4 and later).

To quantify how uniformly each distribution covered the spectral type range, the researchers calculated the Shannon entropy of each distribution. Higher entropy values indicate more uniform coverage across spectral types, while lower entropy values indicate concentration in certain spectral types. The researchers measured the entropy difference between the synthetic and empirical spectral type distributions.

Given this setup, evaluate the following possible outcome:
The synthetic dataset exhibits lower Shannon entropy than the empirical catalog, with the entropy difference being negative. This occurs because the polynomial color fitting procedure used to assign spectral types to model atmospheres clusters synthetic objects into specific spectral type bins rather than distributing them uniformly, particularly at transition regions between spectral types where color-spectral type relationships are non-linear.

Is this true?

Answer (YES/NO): NO